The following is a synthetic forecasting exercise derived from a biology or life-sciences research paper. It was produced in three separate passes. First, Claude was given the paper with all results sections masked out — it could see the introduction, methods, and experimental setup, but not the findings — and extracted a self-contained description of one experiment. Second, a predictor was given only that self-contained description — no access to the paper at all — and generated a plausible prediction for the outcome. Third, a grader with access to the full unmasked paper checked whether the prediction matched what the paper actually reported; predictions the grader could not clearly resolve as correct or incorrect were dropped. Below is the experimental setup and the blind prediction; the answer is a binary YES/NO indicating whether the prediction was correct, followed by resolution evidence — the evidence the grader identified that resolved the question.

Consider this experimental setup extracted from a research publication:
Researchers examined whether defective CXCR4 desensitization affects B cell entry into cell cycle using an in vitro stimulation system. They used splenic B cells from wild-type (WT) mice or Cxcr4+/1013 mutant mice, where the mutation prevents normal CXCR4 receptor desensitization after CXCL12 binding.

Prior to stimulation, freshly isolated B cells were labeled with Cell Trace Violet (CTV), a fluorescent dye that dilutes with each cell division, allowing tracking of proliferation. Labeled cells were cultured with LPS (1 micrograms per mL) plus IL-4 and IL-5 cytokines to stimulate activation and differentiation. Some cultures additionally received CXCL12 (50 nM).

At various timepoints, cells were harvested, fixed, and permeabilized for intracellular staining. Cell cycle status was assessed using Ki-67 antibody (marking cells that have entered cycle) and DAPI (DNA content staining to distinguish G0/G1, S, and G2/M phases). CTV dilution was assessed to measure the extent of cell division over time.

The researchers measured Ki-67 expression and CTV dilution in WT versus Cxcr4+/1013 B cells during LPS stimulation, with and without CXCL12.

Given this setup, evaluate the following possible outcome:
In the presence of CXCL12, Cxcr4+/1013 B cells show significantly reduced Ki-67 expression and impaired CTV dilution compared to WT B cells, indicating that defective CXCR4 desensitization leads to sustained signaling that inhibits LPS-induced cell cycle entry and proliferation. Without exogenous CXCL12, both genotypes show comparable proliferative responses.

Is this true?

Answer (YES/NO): NO